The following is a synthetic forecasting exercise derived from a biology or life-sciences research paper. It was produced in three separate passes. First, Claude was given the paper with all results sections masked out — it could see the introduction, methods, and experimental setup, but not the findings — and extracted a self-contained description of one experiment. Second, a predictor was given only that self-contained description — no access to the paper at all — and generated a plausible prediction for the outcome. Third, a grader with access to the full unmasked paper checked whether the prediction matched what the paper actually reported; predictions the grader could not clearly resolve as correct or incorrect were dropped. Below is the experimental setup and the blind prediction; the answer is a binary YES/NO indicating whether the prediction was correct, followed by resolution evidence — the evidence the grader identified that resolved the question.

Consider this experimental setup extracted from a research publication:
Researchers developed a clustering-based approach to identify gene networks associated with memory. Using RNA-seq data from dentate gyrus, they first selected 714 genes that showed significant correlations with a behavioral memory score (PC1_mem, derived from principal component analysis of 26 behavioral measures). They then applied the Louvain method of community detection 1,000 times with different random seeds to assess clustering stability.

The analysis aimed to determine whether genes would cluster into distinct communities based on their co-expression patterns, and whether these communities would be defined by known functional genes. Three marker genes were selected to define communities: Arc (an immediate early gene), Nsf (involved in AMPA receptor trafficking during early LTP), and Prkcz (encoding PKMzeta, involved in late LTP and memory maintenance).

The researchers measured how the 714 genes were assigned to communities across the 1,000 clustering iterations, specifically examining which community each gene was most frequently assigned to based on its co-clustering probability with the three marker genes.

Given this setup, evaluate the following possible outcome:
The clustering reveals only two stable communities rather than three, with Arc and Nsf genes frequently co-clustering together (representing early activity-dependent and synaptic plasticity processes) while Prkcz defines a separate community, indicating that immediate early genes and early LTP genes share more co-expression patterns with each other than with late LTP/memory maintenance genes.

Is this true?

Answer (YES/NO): NO